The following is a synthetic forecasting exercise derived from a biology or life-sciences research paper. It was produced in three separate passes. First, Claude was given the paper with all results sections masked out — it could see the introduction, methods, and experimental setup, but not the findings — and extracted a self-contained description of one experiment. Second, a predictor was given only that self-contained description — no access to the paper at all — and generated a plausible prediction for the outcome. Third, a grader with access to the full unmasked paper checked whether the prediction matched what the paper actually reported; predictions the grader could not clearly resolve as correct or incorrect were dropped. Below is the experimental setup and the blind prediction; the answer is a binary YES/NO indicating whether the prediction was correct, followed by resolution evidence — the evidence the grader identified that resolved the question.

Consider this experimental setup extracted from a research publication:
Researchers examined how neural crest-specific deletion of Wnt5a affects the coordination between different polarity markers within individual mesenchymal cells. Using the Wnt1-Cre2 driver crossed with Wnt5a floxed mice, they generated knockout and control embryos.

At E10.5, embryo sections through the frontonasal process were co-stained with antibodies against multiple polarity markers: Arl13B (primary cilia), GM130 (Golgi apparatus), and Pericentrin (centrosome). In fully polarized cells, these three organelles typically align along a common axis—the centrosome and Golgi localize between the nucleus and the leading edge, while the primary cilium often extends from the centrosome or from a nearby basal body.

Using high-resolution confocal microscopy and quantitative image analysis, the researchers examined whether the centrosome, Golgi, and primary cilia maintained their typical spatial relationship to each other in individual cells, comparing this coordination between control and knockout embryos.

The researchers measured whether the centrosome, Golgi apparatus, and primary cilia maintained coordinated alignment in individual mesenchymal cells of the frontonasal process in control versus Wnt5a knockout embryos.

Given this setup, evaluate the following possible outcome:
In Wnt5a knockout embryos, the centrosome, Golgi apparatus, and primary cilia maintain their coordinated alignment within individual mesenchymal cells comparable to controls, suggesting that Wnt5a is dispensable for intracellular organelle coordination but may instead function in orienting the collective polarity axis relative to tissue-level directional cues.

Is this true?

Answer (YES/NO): NO